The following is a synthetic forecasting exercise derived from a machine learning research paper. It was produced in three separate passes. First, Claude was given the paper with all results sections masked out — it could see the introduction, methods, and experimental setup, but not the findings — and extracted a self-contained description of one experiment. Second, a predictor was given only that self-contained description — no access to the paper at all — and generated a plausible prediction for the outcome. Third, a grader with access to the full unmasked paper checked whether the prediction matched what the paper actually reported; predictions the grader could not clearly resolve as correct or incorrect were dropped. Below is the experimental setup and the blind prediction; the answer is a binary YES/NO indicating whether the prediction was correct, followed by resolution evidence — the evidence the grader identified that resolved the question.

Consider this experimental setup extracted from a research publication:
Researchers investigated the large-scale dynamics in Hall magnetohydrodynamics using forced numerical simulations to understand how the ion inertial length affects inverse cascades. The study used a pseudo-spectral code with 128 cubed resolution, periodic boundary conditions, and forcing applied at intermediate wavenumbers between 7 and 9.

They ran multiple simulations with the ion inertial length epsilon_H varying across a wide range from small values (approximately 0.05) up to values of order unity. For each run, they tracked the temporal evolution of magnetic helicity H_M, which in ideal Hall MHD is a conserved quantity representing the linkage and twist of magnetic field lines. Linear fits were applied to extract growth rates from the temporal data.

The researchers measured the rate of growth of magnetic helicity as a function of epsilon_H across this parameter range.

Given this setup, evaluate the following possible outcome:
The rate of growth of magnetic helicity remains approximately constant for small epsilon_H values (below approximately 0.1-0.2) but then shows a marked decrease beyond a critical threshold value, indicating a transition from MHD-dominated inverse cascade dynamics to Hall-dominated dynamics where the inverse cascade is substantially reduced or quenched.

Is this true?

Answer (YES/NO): YES